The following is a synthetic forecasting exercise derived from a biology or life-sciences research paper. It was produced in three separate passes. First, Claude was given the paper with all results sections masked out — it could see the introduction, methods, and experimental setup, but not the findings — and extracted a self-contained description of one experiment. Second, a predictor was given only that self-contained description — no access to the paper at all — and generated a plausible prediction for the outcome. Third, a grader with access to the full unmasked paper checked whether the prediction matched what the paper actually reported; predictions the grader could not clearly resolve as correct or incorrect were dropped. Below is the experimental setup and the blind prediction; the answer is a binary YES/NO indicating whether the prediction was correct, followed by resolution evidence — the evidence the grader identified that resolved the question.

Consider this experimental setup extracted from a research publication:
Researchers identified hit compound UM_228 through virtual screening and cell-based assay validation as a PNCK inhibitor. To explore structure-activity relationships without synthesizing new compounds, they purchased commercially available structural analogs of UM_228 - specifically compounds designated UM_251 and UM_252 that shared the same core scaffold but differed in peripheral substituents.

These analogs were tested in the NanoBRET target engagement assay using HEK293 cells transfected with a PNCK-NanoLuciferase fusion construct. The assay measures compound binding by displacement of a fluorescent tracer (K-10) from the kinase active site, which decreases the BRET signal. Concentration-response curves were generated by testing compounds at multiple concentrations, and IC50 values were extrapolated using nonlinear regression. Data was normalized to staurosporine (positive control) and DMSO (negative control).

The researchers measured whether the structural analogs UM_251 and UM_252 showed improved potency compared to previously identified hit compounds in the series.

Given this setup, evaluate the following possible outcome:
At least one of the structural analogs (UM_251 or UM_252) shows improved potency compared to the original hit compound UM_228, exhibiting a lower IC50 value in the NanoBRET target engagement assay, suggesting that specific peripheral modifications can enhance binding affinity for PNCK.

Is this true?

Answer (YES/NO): YES